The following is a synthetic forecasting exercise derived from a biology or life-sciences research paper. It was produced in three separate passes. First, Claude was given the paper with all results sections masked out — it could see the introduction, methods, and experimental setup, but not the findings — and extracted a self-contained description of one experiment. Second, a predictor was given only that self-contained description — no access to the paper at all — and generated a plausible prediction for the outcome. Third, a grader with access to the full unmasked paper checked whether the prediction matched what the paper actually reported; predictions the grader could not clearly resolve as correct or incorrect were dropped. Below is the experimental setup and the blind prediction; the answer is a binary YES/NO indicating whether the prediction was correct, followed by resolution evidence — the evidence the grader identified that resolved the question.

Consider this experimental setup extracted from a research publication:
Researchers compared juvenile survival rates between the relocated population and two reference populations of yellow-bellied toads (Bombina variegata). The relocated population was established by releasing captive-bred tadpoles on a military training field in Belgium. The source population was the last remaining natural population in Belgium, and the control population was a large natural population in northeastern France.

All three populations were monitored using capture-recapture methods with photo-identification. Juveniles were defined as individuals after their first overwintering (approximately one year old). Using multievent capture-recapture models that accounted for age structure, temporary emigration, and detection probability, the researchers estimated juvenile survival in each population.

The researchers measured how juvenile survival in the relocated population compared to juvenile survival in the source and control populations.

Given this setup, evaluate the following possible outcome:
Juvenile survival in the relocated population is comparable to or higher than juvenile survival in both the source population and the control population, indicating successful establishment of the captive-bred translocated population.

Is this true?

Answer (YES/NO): YES